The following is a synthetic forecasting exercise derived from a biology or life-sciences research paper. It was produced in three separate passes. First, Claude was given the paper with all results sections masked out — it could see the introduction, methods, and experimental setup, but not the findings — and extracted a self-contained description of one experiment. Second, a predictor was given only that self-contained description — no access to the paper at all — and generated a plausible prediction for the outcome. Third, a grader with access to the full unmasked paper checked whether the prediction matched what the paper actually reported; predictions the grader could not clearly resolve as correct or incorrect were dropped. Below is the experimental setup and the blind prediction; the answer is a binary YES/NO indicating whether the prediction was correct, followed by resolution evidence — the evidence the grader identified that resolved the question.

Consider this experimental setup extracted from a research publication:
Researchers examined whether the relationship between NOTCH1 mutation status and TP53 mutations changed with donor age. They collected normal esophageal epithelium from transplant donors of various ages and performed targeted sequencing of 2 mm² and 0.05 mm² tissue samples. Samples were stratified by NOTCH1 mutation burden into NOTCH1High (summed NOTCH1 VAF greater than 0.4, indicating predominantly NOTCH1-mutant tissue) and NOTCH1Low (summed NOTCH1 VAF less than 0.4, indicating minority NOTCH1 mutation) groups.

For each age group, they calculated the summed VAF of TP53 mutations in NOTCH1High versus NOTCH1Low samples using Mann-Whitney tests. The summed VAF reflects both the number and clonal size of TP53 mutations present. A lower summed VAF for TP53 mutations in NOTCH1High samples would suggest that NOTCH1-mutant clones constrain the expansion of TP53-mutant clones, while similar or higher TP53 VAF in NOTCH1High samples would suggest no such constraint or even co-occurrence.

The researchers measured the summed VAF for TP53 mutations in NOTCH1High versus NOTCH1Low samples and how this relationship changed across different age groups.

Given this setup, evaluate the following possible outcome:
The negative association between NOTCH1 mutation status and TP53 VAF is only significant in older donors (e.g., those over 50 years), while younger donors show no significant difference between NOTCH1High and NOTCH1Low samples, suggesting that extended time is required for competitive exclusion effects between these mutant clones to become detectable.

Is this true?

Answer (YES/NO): NO